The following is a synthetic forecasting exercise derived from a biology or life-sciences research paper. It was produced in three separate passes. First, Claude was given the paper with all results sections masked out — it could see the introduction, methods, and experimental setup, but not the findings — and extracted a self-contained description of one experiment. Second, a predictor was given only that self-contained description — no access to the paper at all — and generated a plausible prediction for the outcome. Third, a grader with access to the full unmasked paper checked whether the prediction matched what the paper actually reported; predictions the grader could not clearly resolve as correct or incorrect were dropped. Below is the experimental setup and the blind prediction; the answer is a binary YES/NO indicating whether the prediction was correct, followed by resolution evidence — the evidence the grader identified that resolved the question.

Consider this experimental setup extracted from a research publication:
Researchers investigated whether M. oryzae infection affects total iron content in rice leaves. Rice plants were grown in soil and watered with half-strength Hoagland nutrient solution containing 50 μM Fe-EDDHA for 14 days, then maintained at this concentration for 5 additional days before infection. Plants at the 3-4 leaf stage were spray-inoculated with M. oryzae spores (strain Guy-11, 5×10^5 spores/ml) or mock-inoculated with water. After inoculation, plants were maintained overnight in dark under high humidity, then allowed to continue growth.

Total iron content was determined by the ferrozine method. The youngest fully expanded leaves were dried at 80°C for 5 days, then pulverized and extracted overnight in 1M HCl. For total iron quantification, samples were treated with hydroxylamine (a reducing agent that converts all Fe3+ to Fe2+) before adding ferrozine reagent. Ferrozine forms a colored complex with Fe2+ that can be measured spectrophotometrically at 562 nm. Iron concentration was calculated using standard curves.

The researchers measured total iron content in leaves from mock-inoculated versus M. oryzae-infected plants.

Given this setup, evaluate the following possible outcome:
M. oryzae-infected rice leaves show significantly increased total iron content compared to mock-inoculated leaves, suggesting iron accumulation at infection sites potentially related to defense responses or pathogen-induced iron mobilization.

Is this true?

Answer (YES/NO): YES